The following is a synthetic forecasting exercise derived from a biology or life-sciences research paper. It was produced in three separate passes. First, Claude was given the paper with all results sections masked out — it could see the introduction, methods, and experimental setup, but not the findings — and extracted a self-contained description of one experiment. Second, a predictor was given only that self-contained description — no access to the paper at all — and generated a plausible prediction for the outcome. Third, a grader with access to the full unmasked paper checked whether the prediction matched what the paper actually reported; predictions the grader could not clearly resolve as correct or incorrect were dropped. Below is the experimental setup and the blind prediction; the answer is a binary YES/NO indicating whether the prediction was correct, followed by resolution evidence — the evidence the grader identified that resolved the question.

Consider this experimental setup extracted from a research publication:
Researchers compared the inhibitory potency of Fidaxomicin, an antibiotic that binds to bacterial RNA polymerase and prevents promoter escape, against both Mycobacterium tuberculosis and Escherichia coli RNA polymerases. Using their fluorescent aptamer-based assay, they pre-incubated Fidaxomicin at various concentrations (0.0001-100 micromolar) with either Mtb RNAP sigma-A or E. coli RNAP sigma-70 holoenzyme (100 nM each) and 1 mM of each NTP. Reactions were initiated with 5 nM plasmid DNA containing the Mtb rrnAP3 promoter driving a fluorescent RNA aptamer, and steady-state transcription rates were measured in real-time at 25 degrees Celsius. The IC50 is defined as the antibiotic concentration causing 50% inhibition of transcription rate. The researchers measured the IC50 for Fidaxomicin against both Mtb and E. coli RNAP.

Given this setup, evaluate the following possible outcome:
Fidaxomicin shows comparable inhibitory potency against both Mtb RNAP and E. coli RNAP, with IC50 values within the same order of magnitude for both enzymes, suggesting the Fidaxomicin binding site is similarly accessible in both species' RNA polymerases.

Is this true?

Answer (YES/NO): NO